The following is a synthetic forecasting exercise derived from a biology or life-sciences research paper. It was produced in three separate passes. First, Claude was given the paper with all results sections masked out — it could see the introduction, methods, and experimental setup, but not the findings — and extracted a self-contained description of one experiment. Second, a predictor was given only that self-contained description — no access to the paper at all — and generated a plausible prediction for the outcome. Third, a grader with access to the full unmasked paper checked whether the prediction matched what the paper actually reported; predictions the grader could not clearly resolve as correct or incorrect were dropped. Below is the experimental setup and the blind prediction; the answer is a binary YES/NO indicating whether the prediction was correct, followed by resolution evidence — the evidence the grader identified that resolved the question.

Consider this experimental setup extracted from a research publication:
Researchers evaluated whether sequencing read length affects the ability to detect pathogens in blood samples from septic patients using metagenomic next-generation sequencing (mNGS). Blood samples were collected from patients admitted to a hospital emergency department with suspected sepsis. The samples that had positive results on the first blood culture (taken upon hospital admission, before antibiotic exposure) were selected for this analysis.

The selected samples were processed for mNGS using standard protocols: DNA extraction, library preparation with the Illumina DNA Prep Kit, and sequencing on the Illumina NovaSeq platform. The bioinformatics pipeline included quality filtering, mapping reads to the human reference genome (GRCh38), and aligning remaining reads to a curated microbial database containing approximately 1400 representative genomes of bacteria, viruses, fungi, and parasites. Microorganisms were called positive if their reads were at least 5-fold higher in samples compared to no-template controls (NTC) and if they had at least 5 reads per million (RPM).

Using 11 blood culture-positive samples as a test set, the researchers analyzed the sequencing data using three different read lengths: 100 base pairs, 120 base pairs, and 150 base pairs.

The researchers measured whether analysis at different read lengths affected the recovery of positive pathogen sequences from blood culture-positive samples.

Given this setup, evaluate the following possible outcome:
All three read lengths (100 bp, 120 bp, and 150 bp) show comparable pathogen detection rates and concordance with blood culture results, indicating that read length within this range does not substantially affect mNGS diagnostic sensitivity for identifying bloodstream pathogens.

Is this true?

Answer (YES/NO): YES